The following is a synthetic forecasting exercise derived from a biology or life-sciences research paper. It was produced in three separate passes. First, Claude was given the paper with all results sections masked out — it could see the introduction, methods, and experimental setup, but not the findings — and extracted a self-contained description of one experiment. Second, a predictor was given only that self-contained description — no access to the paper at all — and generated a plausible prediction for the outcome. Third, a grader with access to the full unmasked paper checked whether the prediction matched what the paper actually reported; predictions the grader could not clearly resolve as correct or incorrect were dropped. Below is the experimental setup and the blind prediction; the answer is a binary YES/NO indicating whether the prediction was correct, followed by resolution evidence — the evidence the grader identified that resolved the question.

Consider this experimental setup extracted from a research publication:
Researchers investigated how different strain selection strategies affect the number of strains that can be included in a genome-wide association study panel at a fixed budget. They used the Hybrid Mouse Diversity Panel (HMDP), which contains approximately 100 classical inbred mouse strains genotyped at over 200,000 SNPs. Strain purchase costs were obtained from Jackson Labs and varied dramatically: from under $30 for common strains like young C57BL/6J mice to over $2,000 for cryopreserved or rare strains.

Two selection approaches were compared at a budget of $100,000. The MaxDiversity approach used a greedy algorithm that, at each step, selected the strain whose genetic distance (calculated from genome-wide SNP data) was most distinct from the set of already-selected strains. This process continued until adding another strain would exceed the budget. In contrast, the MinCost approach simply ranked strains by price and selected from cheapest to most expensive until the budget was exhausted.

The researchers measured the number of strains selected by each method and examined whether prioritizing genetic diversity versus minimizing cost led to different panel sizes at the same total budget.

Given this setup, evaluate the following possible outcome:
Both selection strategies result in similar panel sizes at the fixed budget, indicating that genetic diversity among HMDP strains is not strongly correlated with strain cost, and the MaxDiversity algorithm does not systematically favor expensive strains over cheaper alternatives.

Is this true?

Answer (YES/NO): NO